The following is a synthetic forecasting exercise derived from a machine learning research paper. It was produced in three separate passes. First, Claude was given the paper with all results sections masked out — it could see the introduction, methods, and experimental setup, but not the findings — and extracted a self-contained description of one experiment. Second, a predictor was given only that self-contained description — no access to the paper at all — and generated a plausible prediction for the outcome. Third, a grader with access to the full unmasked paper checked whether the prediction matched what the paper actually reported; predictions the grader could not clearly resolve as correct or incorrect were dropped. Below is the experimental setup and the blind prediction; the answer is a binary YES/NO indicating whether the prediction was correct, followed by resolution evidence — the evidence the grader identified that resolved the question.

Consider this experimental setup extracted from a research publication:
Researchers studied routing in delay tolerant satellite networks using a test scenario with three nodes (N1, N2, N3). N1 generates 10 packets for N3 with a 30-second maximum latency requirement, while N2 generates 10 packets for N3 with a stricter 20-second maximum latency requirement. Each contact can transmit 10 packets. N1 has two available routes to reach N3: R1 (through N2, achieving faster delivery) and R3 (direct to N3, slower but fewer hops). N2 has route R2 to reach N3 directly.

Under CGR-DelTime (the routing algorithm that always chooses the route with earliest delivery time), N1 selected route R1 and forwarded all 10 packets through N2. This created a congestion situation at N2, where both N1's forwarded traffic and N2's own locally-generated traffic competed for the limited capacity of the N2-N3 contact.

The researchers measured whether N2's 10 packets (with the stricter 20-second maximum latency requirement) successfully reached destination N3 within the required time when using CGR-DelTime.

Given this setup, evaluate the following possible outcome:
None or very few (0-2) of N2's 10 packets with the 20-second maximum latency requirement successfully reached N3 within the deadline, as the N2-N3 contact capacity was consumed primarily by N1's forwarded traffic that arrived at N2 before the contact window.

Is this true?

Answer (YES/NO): NO